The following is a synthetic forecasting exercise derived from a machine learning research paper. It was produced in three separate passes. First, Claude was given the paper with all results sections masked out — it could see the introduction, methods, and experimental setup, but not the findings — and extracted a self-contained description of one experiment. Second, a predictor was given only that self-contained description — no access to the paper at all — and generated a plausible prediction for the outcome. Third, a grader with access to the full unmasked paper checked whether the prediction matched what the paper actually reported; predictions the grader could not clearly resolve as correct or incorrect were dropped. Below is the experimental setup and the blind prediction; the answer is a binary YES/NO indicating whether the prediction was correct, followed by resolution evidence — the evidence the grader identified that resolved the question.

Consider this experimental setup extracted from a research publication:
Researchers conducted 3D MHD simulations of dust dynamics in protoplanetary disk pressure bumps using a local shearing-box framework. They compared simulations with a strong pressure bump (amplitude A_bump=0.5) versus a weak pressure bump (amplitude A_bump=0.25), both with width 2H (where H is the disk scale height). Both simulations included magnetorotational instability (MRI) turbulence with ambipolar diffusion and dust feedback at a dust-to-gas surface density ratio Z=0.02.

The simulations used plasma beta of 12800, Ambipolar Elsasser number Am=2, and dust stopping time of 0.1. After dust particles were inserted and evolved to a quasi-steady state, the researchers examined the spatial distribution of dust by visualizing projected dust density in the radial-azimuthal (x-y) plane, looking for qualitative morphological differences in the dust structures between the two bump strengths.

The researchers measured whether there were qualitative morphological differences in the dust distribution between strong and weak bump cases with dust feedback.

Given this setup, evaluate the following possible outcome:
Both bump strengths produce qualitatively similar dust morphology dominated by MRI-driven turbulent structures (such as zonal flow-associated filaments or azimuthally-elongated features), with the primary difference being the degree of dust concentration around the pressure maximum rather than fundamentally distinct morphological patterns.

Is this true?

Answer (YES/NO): NO